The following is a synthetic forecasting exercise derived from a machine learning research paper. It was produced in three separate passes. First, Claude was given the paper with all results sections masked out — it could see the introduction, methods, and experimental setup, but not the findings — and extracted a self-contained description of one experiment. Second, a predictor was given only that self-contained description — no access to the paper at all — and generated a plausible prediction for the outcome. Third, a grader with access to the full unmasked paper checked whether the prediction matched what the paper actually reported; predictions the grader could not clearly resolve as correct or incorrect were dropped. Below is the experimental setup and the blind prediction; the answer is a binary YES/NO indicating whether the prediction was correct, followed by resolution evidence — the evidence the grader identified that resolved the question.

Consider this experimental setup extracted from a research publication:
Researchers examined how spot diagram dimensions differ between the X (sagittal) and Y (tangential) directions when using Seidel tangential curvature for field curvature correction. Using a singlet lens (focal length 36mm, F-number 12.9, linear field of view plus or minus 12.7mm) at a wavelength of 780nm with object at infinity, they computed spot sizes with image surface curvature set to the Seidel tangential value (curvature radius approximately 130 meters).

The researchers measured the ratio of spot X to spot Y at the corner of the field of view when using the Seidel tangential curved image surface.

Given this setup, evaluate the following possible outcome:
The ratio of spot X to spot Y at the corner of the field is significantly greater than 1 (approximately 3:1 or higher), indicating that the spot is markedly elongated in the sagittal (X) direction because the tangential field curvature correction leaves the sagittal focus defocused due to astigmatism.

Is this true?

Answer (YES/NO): NO